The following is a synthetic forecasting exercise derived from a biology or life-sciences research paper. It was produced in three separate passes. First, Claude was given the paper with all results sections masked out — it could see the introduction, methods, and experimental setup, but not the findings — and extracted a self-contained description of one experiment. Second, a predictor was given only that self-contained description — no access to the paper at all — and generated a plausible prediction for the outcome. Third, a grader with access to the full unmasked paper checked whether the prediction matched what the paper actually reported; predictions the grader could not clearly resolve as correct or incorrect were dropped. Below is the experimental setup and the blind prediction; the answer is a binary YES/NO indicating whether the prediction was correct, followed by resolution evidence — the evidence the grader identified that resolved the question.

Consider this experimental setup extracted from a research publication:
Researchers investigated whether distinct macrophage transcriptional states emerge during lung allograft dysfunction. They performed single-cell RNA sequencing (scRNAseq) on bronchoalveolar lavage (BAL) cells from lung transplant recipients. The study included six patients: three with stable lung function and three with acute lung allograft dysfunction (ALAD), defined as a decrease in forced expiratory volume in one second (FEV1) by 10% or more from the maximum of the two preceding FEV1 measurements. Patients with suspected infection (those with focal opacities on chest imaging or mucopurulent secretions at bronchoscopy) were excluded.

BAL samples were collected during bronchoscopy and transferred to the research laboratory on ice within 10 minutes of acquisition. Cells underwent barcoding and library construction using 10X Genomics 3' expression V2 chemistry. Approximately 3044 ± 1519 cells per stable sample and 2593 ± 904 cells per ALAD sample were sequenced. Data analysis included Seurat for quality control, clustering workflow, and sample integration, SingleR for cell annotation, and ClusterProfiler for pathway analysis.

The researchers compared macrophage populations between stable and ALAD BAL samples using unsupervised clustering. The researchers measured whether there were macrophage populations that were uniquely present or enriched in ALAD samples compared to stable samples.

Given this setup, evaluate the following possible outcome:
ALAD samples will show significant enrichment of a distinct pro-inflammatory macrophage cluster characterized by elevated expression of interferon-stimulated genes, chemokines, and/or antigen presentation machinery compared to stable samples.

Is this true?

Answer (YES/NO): YES